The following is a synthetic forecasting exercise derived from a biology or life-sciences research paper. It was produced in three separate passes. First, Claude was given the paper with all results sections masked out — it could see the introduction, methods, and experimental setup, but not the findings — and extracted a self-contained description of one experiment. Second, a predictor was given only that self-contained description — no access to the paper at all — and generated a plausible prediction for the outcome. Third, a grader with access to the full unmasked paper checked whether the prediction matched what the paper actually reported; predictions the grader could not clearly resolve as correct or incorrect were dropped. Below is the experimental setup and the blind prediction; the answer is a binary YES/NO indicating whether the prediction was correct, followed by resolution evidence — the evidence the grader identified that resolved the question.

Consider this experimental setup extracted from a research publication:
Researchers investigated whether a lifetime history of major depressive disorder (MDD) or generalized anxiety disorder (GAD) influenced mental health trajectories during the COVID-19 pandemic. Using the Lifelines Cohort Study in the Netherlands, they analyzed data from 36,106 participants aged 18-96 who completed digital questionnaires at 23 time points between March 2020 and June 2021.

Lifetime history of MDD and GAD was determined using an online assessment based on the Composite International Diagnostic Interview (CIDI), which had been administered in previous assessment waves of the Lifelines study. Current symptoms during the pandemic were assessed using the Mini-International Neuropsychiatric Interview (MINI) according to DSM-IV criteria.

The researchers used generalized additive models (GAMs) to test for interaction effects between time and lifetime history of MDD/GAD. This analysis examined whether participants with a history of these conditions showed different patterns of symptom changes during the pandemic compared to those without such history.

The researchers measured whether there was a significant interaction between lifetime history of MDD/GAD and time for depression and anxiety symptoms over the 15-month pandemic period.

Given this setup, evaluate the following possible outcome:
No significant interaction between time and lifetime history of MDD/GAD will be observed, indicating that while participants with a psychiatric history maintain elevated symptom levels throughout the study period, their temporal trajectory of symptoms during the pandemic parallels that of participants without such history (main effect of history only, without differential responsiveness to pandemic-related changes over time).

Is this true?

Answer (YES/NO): NO